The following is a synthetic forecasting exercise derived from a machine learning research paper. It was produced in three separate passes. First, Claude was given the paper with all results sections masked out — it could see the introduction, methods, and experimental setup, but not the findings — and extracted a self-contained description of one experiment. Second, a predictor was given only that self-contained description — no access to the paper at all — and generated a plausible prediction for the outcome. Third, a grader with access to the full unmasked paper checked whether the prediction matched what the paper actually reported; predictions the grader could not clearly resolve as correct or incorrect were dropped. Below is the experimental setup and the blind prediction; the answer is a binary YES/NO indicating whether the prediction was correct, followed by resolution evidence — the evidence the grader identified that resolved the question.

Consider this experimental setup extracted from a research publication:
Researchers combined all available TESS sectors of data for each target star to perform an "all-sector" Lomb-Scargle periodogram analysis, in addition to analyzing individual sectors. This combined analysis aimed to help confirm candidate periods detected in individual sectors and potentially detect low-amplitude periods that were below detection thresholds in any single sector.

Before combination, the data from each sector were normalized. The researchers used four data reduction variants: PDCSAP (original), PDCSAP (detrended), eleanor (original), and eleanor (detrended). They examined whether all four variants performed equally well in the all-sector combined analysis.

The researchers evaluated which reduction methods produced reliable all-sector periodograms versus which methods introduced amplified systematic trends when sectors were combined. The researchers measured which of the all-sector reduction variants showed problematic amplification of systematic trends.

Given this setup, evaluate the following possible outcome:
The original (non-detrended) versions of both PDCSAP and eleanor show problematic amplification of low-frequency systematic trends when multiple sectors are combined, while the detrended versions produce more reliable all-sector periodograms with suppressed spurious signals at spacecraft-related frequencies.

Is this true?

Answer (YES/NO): NO